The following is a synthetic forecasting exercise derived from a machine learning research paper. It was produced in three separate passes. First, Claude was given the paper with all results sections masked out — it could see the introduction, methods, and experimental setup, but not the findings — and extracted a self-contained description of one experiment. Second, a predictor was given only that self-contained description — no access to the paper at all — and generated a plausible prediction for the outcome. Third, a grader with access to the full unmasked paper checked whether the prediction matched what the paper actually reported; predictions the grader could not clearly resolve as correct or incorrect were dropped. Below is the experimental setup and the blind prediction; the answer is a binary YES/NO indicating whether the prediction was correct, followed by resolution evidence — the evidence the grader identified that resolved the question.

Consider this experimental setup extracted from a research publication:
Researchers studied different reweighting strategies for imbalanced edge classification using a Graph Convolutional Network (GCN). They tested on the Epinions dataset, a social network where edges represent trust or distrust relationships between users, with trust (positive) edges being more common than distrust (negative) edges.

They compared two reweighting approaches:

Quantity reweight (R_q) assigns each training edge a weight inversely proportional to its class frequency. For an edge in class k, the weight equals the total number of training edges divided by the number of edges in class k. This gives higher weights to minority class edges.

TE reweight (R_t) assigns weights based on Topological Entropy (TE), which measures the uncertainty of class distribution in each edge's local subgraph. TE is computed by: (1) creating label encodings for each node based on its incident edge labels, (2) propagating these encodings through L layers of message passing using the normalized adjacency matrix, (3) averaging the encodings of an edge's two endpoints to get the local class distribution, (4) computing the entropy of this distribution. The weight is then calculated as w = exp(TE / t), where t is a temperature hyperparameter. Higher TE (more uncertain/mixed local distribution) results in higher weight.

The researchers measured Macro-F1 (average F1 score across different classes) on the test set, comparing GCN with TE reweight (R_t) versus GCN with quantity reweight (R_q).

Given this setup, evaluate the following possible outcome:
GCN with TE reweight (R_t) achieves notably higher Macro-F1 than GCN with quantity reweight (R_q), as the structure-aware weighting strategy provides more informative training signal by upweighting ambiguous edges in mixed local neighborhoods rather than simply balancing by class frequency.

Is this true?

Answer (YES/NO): YES